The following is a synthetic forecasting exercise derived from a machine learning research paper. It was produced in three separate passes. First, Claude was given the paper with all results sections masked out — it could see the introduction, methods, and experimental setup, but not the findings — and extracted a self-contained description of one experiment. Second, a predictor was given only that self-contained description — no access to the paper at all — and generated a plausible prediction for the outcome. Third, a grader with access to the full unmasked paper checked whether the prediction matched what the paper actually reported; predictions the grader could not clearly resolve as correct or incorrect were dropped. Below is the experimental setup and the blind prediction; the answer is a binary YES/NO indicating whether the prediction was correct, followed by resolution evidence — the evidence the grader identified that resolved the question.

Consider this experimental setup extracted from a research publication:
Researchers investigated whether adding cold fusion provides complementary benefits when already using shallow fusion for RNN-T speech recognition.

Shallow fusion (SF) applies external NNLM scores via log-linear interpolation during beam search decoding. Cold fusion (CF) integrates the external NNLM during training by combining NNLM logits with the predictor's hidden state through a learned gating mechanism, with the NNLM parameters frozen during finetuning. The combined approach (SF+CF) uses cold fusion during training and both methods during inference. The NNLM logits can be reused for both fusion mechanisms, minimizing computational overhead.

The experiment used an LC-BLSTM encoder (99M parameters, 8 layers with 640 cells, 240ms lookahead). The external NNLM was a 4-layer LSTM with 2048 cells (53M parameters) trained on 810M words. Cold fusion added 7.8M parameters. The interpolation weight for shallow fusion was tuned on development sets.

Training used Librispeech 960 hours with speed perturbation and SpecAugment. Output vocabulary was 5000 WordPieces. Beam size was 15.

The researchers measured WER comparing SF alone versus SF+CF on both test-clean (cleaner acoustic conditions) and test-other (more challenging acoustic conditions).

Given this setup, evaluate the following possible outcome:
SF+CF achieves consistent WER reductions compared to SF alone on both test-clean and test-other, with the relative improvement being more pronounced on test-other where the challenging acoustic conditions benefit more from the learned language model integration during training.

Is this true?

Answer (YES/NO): NO